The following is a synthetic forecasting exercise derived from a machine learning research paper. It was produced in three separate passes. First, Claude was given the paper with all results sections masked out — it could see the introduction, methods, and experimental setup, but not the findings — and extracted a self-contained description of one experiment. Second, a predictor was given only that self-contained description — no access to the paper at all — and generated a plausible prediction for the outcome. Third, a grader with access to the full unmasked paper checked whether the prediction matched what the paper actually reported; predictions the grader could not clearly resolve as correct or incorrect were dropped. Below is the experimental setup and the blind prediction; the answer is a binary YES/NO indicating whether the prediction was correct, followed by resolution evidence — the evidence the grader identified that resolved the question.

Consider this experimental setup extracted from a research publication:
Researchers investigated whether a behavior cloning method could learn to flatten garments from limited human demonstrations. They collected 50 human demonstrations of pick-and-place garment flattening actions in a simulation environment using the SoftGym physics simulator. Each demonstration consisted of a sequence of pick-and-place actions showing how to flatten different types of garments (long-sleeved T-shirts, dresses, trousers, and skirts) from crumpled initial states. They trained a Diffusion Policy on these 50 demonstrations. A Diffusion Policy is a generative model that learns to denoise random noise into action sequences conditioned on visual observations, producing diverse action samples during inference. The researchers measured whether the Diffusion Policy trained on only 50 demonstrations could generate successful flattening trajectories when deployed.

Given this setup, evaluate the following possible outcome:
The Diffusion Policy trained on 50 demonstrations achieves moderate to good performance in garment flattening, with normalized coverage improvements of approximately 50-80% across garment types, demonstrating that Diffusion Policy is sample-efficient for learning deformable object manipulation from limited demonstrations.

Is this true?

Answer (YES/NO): NO